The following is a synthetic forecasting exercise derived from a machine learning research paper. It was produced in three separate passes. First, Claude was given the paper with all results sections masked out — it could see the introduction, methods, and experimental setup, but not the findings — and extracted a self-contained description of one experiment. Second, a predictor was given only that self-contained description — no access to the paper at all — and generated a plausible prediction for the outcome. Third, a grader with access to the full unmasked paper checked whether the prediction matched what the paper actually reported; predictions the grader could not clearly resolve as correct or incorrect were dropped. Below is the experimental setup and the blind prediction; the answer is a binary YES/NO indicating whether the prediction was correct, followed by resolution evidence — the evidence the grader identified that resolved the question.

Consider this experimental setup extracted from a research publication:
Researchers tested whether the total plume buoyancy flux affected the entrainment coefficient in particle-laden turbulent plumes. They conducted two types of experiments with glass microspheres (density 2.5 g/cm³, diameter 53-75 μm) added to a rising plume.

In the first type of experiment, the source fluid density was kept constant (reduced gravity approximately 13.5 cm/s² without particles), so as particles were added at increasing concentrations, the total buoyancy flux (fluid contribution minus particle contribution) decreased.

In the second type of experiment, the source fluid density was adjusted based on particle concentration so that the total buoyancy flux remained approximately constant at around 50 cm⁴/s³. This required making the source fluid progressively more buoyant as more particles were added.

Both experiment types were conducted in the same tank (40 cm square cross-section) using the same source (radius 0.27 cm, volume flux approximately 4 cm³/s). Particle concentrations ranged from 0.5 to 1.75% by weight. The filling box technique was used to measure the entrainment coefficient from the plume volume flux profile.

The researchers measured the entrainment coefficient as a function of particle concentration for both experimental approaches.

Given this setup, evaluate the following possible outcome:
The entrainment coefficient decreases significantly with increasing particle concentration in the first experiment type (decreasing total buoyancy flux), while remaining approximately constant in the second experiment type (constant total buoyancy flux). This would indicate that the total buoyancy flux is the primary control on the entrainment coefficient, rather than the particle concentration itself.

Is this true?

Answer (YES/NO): NO